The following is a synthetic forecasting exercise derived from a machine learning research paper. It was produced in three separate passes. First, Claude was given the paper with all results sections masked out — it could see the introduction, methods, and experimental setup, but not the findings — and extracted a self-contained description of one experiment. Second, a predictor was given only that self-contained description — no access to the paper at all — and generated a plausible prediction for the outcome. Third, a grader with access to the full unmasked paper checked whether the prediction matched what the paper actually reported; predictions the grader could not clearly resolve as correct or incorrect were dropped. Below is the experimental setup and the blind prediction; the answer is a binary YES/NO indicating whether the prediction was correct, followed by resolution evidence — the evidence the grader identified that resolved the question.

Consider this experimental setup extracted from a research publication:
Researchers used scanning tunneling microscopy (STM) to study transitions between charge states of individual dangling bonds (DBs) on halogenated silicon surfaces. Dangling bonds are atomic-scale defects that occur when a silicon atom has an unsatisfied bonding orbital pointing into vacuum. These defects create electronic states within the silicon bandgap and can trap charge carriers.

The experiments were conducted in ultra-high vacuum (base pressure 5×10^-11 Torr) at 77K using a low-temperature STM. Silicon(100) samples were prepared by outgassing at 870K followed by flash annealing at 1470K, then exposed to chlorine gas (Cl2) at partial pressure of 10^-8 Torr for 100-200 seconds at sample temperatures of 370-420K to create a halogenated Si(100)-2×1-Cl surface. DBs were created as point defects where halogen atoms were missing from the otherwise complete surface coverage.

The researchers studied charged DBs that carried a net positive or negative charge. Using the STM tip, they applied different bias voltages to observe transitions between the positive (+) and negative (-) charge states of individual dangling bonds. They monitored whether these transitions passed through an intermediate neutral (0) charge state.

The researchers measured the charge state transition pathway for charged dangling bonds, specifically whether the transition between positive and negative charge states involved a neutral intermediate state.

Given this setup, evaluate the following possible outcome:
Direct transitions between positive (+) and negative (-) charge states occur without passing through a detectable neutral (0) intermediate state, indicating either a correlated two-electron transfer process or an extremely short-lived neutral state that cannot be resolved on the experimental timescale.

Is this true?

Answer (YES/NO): YES